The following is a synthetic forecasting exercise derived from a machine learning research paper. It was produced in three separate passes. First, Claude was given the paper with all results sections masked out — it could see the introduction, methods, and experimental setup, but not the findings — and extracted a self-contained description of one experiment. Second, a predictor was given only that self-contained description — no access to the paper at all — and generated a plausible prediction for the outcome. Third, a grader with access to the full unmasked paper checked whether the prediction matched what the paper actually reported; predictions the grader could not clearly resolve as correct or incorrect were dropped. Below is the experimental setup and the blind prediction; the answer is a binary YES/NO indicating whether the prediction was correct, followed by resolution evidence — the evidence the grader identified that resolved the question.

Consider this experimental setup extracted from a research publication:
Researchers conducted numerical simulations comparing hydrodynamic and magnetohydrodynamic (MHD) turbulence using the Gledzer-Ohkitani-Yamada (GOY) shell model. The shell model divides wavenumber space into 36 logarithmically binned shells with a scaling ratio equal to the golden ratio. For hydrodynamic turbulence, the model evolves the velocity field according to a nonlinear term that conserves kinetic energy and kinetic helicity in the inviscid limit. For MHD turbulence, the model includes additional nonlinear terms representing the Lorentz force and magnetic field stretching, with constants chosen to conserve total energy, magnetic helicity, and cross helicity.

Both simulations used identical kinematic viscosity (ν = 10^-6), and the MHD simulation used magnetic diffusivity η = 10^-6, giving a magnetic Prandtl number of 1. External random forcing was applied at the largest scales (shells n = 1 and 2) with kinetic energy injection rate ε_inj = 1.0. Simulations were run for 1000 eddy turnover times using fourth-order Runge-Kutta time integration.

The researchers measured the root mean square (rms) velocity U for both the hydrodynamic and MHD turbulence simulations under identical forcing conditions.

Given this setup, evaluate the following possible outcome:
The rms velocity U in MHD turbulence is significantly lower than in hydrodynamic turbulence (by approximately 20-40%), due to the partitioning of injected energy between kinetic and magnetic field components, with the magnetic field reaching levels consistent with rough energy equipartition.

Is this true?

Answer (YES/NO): NO